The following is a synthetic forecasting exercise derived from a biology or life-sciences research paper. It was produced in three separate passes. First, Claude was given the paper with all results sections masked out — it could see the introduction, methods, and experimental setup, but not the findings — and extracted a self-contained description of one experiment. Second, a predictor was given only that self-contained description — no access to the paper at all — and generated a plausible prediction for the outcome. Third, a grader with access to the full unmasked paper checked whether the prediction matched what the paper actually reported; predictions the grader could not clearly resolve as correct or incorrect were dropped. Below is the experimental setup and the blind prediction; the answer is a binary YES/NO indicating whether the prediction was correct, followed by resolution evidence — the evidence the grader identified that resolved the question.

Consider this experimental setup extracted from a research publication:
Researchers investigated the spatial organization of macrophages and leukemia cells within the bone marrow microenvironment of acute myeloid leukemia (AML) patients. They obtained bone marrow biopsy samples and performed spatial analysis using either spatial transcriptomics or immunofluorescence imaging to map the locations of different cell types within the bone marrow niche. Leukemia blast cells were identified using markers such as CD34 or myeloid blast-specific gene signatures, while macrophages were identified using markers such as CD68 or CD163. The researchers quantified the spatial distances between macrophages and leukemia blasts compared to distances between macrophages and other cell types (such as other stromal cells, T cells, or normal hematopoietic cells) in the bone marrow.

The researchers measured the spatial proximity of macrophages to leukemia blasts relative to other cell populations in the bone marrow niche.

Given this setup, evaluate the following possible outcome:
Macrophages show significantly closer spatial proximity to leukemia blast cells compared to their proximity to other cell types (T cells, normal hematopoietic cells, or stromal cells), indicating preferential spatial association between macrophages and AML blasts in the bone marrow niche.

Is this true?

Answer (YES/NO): YES